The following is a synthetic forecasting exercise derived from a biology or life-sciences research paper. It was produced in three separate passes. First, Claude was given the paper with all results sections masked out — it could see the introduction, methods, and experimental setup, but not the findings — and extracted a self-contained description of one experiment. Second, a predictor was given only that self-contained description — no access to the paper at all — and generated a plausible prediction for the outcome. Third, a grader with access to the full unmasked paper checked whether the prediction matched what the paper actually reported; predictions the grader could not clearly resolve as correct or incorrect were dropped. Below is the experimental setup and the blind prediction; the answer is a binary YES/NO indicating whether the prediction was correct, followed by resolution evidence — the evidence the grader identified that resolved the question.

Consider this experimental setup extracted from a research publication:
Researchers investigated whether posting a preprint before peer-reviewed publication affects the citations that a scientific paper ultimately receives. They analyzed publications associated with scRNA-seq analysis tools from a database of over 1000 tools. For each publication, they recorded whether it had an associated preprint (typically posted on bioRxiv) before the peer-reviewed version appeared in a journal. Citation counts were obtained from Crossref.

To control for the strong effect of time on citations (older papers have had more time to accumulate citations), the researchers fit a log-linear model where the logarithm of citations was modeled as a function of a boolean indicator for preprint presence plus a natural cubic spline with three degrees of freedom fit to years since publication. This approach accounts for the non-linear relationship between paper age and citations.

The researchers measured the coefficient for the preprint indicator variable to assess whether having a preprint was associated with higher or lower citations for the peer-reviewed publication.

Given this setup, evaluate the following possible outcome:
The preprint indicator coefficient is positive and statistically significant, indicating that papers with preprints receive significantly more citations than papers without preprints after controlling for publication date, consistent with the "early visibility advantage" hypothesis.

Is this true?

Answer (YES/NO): YES